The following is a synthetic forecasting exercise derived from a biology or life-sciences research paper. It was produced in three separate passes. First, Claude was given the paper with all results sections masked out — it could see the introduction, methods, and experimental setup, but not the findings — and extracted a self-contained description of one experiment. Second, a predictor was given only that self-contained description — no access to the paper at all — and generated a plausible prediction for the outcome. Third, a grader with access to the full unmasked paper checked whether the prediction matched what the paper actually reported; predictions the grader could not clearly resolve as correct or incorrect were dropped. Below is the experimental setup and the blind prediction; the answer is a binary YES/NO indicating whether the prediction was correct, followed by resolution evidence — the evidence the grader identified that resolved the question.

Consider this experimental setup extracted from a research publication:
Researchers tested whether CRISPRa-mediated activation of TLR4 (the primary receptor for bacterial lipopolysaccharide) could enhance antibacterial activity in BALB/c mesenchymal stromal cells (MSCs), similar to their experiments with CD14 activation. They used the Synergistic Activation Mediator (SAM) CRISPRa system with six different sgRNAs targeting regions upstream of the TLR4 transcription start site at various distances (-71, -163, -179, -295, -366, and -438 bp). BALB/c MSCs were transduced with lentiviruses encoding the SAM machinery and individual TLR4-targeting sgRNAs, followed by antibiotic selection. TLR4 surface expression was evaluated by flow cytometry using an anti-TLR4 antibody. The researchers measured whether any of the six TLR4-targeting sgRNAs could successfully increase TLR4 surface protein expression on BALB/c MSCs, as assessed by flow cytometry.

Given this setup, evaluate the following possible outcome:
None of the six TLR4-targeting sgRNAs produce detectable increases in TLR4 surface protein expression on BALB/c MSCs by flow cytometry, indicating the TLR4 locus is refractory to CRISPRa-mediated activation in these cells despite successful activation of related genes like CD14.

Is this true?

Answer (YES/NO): NO